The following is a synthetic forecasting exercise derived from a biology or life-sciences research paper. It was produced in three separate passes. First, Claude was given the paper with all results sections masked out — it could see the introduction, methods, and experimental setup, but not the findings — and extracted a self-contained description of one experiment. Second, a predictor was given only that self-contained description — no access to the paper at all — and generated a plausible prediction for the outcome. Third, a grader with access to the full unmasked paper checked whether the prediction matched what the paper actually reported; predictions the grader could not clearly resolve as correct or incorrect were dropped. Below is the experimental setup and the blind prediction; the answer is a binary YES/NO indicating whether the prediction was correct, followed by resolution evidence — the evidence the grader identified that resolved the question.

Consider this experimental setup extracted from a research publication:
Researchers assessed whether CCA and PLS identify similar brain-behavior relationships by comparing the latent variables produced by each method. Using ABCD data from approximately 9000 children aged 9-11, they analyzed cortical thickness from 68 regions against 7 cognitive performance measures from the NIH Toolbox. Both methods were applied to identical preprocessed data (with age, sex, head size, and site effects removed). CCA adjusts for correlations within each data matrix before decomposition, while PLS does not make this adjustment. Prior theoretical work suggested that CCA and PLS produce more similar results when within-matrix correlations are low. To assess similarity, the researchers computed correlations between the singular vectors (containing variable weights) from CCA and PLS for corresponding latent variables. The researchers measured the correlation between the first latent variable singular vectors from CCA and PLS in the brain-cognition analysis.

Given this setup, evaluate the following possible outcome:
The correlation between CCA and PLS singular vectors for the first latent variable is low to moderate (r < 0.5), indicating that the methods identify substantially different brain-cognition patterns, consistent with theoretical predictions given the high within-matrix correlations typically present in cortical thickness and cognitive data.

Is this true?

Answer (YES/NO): NO